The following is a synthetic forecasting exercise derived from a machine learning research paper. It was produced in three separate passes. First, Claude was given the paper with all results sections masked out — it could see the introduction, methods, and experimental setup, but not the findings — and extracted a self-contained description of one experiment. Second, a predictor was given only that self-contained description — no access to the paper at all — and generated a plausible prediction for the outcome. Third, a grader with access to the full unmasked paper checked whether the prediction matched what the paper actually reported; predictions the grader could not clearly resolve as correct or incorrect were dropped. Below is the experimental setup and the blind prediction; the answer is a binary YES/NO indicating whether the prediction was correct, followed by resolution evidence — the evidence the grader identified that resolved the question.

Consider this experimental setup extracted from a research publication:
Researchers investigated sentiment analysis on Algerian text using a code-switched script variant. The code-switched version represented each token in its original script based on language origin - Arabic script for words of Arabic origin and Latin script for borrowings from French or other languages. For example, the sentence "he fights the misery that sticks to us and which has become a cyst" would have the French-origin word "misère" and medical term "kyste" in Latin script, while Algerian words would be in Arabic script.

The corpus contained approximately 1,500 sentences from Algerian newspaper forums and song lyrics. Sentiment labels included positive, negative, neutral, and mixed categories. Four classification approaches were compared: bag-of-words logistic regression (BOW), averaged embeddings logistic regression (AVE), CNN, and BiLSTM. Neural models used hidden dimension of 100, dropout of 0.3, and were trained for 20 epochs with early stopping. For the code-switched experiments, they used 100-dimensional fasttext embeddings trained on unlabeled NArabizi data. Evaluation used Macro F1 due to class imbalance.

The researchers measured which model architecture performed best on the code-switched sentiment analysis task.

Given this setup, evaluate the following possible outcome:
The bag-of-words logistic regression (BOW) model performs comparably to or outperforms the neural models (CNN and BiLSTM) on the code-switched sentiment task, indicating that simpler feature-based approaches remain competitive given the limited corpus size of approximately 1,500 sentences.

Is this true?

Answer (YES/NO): YES